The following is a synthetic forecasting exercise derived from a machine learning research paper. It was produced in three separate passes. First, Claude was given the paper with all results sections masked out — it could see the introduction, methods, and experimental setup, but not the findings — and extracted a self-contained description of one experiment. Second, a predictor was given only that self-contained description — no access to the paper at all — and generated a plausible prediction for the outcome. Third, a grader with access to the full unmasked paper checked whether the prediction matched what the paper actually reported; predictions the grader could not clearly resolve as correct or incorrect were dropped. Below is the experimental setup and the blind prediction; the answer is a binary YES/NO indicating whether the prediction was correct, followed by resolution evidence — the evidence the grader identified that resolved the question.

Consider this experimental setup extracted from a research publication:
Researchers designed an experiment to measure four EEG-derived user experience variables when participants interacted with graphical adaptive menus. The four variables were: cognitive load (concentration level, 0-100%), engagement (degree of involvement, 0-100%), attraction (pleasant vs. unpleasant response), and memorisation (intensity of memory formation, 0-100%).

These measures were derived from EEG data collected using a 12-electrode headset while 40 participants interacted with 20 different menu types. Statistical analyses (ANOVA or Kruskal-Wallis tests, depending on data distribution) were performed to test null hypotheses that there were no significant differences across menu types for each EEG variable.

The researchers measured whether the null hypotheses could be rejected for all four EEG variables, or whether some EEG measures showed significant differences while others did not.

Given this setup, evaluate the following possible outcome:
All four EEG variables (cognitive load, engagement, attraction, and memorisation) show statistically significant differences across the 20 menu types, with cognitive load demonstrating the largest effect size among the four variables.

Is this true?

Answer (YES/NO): NO